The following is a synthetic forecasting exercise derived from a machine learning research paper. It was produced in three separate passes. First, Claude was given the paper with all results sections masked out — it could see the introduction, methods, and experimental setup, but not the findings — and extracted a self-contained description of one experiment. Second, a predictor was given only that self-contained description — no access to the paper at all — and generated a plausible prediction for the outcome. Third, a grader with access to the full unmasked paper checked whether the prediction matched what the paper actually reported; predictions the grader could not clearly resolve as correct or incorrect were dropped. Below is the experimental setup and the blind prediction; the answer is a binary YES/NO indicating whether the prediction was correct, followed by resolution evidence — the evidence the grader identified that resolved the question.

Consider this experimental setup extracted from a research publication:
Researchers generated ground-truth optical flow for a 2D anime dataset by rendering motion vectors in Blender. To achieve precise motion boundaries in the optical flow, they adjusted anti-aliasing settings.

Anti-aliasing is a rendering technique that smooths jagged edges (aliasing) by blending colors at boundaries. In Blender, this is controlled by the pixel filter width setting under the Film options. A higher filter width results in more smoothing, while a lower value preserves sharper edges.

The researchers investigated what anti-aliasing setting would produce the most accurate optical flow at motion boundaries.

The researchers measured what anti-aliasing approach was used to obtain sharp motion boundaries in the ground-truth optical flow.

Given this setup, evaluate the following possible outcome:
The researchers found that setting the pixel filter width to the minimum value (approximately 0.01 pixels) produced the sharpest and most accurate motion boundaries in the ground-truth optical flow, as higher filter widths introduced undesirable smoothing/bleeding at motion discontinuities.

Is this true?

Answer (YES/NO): NO